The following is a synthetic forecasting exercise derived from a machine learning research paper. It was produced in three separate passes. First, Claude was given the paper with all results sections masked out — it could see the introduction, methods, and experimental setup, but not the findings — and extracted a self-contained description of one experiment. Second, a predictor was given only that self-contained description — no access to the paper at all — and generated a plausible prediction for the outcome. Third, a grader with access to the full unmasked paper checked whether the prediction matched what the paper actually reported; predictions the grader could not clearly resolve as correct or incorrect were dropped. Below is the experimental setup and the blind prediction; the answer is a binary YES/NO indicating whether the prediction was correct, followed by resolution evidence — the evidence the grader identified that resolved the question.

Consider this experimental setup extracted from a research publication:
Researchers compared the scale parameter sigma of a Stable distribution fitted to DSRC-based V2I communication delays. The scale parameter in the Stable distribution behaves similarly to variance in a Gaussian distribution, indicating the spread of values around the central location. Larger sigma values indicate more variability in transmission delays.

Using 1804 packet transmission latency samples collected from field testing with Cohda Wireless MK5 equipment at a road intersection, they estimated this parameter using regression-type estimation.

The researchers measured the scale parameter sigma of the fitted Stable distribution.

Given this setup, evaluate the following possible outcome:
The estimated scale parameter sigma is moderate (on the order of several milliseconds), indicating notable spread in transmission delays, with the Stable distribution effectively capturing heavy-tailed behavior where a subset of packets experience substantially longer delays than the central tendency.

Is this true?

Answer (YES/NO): NO